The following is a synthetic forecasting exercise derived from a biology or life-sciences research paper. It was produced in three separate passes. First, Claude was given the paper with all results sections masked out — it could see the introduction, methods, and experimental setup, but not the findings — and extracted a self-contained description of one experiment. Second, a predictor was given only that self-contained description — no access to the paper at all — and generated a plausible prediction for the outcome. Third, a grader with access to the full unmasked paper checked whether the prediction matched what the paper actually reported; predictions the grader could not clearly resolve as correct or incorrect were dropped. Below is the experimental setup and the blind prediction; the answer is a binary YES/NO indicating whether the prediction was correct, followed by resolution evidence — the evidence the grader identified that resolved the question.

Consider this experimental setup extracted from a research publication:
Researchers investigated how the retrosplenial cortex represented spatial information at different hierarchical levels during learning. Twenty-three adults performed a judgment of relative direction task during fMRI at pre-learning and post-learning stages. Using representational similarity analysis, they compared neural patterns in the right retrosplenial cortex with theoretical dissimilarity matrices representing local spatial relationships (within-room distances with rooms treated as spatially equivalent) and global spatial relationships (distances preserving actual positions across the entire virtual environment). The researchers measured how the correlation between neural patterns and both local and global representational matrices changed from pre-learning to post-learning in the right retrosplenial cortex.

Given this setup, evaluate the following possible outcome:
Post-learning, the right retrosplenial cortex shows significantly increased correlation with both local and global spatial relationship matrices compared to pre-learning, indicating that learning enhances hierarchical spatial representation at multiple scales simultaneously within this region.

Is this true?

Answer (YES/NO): YES